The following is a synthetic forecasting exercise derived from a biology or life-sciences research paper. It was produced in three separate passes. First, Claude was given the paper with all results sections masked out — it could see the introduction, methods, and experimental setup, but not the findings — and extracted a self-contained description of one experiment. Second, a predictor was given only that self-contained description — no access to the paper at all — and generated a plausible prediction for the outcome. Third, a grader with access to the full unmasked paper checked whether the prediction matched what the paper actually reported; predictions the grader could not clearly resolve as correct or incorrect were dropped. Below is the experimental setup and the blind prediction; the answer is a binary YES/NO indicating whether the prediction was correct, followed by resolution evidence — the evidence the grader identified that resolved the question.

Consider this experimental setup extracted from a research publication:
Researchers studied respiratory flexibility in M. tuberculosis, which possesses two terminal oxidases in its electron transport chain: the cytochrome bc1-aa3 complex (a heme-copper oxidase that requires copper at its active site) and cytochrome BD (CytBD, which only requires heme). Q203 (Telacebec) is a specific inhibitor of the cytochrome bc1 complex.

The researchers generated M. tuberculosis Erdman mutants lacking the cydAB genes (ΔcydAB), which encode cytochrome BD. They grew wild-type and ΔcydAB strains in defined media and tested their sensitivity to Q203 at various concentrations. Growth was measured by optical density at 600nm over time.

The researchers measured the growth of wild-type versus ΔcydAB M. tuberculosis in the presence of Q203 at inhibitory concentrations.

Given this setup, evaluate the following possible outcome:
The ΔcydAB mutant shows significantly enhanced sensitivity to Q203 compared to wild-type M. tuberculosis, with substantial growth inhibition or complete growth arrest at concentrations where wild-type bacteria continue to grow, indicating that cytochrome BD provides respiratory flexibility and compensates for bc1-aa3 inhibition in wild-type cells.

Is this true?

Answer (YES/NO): YES